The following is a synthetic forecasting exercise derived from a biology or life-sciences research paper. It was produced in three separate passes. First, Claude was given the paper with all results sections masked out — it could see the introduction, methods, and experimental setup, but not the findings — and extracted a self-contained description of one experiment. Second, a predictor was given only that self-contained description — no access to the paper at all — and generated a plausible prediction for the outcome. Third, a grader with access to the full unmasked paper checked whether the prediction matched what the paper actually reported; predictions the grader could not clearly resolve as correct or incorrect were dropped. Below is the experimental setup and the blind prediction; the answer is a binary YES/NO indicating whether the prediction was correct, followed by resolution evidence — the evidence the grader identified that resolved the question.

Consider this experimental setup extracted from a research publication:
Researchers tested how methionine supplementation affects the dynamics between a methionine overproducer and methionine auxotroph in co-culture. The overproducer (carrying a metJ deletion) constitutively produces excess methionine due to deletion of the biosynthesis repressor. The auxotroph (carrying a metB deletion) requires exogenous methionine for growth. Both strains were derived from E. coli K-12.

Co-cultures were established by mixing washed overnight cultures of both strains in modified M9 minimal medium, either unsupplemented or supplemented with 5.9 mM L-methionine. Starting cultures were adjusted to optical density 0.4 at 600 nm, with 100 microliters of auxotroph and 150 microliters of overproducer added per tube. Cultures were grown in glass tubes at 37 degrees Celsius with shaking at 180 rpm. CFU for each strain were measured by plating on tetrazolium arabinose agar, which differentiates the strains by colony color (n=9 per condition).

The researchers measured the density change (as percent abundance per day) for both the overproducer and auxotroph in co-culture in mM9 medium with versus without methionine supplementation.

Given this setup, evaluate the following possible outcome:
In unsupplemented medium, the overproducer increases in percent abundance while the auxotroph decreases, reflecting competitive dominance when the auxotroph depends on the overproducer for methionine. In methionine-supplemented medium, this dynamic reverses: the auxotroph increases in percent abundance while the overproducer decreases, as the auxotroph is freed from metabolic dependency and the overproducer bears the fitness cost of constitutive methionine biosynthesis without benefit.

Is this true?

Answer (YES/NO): NO